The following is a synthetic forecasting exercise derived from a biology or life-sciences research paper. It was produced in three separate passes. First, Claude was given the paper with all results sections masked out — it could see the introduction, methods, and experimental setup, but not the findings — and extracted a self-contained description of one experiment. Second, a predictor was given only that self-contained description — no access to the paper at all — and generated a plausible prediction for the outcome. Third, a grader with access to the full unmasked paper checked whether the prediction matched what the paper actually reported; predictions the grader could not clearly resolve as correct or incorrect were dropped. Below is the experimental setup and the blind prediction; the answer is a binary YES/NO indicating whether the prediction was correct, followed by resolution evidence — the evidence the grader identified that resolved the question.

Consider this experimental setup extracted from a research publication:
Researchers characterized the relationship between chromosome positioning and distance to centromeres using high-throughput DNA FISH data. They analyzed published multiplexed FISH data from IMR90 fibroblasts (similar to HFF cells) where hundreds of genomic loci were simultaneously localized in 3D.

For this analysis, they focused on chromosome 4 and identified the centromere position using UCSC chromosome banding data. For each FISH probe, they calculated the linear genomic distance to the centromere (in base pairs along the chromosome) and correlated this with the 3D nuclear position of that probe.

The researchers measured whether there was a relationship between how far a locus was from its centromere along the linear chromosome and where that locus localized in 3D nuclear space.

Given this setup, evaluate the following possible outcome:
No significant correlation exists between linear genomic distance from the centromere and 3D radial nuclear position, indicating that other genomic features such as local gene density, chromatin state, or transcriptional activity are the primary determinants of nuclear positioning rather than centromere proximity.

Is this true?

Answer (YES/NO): NO